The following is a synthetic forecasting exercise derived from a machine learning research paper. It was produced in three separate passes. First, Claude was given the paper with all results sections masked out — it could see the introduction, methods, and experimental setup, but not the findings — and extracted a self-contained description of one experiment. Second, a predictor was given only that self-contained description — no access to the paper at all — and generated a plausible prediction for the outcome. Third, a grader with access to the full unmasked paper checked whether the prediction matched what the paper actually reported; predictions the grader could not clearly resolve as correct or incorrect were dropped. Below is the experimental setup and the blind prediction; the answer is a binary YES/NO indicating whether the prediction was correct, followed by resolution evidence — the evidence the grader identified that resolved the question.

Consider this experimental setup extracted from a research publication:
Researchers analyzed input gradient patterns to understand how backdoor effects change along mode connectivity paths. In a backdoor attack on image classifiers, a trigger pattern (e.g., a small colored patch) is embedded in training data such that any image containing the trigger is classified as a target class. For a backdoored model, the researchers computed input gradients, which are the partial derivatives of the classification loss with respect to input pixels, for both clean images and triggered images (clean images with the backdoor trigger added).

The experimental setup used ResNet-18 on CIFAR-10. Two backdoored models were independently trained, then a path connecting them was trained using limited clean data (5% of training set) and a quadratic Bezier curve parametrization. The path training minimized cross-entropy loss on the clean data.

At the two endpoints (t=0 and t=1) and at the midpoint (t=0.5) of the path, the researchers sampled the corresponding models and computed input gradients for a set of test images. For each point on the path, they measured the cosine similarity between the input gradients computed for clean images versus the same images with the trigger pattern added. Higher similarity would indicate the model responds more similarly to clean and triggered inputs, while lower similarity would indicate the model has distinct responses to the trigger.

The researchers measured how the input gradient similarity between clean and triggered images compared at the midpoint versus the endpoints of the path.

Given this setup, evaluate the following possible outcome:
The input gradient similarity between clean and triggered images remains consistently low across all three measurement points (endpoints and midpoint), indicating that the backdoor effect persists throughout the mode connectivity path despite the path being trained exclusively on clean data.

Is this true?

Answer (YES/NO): NO